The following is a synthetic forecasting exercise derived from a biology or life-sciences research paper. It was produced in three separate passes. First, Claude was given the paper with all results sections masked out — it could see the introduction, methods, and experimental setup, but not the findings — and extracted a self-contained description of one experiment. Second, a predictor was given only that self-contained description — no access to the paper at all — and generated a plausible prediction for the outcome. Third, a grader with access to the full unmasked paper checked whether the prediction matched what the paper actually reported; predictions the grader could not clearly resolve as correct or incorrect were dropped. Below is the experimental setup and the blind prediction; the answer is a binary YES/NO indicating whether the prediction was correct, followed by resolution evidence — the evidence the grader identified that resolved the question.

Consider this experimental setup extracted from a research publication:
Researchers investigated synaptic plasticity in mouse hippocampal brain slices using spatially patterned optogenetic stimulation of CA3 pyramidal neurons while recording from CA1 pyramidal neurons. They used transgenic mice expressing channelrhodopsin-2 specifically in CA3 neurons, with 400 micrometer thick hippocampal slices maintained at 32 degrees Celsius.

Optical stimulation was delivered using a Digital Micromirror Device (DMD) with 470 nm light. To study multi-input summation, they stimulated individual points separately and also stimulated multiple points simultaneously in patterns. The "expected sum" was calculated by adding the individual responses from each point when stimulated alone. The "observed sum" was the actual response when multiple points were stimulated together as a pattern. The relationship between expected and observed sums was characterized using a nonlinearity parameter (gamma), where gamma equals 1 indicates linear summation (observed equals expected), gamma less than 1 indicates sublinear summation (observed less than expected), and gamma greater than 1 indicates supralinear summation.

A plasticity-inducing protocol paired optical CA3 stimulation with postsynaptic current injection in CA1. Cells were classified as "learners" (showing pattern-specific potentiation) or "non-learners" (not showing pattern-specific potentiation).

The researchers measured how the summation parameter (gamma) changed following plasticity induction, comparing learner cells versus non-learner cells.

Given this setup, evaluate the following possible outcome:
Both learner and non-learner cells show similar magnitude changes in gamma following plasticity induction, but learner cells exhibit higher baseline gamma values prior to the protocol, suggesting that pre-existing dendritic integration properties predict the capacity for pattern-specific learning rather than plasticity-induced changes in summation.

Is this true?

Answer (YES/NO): NO